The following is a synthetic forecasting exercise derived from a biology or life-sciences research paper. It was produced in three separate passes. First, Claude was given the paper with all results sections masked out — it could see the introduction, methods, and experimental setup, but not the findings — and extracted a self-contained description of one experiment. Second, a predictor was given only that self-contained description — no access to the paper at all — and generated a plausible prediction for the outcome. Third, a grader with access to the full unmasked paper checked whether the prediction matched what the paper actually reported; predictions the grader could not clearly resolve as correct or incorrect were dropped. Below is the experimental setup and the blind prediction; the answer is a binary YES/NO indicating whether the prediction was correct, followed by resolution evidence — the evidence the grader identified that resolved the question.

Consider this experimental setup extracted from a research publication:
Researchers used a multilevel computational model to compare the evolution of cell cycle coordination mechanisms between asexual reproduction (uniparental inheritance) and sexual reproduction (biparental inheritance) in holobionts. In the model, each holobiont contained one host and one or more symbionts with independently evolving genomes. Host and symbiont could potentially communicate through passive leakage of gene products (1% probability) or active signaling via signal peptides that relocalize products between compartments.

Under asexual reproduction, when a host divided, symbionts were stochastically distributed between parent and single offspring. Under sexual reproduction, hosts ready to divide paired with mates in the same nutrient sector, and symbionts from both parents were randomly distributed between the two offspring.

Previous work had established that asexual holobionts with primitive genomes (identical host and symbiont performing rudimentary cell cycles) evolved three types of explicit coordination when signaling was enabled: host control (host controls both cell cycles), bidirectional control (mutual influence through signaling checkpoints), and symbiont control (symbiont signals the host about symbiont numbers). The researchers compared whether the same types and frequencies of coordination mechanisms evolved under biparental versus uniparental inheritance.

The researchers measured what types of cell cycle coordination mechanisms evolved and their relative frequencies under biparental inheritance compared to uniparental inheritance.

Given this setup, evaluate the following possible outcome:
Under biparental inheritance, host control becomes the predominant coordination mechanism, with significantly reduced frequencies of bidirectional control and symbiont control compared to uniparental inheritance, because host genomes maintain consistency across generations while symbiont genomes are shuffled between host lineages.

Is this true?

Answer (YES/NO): NO